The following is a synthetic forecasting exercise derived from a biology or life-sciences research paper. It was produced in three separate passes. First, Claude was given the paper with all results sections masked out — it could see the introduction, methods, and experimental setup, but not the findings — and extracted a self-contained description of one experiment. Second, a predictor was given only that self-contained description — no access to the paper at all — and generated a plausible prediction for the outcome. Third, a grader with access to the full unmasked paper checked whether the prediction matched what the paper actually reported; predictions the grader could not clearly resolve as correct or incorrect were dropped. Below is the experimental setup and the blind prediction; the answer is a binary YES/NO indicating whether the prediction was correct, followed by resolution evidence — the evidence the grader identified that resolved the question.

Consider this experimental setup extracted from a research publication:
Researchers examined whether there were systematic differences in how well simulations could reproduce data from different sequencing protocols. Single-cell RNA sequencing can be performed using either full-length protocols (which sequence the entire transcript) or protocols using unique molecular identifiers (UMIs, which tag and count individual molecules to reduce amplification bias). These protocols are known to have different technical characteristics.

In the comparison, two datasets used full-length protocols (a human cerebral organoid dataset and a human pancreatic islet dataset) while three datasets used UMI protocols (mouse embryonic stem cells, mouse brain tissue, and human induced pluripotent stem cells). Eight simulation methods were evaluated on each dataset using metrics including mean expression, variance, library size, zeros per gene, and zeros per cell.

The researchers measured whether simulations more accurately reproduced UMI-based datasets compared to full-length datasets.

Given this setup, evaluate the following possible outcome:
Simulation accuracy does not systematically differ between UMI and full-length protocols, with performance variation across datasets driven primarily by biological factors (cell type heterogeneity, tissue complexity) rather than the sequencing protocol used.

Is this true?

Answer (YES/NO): NO